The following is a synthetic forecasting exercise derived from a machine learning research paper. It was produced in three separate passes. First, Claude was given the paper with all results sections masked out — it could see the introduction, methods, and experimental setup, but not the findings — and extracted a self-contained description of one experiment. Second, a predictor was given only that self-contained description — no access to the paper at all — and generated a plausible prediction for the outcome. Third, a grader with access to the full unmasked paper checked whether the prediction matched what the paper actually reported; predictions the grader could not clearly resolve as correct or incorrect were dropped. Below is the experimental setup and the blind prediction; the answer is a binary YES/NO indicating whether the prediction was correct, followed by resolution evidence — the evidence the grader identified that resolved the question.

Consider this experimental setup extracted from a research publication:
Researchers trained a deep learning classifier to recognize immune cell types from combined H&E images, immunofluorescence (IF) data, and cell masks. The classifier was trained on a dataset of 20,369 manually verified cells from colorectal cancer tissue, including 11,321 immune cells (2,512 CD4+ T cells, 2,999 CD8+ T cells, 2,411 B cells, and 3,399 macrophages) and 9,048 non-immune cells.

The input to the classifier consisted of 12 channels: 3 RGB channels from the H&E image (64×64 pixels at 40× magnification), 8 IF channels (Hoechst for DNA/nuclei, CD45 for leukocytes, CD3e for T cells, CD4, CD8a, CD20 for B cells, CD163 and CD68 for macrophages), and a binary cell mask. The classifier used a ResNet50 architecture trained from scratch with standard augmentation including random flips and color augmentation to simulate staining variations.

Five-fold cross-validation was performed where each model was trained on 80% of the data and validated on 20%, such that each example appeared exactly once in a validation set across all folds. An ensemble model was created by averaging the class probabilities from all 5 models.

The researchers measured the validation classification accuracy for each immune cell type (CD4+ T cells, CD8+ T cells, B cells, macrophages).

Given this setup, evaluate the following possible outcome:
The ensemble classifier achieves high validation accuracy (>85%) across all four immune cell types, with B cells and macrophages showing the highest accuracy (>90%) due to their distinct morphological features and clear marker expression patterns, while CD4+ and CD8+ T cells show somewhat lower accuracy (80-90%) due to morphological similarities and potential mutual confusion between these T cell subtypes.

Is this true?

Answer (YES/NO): NO